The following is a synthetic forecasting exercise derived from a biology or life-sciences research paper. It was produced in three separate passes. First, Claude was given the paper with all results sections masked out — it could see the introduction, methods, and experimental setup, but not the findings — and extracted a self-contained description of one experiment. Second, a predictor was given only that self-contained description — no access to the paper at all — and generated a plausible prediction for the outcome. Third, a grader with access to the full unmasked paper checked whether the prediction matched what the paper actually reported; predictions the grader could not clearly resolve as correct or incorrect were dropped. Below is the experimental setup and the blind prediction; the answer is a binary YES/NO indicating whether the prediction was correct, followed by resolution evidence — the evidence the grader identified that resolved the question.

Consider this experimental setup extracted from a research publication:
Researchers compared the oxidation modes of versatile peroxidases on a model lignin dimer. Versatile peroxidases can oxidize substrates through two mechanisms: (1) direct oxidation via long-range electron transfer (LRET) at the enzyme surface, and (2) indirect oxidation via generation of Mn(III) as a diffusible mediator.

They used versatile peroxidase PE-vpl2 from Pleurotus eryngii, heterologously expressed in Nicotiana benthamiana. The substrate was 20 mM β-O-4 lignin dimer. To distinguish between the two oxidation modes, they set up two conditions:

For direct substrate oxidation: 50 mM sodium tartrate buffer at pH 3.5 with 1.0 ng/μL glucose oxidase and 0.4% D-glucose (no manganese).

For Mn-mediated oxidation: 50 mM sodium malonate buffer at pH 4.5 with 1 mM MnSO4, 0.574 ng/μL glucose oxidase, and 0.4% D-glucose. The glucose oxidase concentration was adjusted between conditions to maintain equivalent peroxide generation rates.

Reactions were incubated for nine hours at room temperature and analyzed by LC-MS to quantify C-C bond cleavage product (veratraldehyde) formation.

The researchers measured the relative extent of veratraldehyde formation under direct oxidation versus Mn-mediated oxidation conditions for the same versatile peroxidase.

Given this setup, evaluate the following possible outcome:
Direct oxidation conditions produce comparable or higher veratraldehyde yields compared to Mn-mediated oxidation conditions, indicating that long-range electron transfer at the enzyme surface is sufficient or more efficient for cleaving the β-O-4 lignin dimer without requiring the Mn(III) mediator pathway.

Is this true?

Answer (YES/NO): YES